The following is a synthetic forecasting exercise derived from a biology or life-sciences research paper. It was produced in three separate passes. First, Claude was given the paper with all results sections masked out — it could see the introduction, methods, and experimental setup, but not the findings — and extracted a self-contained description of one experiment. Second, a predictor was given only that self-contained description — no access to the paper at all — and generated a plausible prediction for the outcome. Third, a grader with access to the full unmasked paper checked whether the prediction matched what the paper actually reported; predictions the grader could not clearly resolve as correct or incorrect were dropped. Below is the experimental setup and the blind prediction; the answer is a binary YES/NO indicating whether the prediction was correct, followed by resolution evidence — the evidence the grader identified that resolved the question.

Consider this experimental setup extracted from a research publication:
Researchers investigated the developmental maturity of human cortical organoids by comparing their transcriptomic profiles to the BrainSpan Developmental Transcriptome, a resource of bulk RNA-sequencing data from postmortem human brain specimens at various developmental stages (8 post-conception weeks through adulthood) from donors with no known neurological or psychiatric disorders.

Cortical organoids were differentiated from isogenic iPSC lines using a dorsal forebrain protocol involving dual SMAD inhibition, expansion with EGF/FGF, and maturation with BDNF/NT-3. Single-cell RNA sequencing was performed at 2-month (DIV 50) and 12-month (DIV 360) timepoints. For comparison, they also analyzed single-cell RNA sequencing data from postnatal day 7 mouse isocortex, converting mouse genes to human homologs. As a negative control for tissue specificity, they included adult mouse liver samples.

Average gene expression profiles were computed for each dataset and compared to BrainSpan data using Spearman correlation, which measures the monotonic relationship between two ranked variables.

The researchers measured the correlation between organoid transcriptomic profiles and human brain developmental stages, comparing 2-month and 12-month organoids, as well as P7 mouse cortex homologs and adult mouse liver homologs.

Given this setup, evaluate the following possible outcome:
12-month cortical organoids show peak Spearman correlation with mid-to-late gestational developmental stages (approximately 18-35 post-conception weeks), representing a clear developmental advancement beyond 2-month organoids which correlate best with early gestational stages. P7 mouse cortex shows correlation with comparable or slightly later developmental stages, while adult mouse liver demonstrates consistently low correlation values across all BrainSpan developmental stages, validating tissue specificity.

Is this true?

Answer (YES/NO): NO